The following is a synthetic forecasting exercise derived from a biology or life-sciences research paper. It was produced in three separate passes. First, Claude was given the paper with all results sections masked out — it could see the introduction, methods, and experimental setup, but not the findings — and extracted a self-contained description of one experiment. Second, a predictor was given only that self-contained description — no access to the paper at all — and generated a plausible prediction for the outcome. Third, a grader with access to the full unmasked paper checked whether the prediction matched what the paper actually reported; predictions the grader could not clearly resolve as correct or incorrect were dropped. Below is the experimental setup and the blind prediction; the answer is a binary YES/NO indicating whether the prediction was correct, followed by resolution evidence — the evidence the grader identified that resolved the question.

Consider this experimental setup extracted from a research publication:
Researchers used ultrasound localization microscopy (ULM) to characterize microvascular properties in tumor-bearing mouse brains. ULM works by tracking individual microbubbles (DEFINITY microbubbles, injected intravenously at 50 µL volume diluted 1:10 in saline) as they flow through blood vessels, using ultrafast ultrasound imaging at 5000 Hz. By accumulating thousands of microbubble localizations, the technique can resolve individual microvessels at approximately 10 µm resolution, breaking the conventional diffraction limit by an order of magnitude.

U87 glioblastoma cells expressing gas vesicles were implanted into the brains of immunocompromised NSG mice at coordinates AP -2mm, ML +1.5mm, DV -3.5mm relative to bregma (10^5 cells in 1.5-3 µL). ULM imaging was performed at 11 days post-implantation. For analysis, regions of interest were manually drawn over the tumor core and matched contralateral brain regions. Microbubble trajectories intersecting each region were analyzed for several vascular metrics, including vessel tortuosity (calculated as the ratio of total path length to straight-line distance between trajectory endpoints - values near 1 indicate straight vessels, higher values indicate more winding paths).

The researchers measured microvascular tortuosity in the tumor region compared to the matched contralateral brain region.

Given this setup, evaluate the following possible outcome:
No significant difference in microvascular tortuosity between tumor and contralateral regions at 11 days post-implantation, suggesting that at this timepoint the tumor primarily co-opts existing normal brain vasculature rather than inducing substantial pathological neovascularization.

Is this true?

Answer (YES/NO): NO